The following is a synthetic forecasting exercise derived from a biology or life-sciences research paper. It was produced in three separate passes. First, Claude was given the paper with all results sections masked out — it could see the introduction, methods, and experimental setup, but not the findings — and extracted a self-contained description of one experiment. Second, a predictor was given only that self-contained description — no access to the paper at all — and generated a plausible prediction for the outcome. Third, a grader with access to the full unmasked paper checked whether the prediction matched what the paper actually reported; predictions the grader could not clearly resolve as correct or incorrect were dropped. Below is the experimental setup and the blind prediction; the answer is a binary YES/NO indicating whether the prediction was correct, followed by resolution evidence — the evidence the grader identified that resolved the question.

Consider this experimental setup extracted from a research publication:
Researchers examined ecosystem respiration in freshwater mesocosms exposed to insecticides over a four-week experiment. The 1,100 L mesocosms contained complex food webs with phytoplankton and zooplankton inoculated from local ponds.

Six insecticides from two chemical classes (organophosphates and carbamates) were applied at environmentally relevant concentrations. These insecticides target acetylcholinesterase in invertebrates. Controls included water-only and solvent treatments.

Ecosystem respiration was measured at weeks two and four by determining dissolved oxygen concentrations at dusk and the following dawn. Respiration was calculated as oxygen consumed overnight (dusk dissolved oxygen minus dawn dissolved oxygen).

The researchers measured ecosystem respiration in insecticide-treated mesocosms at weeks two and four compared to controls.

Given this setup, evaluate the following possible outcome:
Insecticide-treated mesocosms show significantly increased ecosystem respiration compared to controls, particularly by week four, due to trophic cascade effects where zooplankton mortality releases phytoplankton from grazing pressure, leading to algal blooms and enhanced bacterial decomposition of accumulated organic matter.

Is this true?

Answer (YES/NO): NO